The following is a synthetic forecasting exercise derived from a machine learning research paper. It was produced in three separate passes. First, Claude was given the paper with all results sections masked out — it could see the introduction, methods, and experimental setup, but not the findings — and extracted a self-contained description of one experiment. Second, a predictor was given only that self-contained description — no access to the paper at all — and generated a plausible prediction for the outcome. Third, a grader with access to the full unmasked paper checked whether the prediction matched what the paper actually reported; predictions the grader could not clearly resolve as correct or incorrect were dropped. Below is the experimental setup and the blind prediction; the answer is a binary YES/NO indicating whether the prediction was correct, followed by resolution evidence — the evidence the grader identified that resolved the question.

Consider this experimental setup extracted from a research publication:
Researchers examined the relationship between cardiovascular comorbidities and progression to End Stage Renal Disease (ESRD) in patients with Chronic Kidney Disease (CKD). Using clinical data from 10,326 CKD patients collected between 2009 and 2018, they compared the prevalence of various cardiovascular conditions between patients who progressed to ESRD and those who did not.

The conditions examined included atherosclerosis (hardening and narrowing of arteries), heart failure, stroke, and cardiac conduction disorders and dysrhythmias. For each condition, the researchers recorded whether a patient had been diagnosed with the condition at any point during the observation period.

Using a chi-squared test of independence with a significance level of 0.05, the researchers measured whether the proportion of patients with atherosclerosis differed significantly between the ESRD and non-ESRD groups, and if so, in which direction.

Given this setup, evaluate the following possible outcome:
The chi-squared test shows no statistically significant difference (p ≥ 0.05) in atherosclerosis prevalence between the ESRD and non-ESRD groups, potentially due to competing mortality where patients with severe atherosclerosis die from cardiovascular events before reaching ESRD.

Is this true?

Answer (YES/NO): NO